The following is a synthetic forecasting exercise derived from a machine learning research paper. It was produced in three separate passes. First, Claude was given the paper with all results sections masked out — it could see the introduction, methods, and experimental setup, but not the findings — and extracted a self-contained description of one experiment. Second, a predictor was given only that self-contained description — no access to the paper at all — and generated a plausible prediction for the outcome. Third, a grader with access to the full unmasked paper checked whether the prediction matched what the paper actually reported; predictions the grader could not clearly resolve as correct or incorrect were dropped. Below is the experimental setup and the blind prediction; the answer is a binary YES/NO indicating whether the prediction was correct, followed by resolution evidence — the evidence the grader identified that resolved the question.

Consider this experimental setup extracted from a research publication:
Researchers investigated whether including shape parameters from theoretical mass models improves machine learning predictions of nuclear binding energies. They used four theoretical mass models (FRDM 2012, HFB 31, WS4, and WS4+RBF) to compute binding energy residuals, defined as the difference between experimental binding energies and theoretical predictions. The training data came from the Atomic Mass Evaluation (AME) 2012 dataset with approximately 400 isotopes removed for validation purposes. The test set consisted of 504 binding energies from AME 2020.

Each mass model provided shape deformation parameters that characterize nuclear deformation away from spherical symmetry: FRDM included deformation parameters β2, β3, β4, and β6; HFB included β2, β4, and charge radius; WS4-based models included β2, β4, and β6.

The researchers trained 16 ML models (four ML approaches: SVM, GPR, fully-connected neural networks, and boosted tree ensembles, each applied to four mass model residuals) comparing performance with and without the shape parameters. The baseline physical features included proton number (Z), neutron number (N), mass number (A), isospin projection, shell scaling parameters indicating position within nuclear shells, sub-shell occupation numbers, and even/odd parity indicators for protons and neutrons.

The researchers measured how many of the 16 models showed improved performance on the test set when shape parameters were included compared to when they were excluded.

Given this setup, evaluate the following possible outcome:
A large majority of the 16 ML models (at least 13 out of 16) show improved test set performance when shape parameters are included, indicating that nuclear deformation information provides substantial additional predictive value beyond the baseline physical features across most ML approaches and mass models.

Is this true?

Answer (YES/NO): YES